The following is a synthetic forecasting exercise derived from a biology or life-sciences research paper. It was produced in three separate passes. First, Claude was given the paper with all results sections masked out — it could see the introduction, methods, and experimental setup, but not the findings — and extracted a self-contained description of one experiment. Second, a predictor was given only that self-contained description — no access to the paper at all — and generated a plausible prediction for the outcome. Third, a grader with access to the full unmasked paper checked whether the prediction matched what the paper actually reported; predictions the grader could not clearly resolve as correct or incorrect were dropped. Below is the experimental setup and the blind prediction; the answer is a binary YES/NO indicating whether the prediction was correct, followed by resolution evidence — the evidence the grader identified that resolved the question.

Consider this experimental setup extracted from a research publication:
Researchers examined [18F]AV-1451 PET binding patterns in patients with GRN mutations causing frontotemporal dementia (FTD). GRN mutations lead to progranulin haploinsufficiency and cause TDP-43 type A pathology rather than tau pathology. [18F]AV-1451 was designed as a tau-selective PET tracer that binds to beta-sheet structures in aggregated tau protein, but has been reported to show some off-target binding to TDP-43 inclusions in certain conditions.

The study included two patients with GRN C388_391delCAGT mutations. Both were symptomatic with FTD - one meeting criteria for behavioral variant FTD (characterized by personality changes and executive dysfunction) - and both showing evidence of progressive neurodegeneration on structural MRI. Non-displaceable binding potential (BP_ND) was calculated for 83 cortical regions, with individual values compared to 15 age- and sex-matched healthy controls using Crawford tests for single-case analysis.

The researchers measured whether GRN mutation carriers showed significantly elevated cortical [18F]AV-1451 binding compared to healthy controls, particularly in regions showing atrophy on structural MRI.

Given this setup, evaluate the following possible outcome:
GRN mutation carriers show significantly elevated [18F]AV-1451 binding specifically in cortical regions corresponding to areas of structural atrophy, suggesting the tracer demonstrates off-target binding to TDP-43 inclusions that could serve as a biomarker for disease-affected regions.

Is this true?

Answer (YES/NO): NO